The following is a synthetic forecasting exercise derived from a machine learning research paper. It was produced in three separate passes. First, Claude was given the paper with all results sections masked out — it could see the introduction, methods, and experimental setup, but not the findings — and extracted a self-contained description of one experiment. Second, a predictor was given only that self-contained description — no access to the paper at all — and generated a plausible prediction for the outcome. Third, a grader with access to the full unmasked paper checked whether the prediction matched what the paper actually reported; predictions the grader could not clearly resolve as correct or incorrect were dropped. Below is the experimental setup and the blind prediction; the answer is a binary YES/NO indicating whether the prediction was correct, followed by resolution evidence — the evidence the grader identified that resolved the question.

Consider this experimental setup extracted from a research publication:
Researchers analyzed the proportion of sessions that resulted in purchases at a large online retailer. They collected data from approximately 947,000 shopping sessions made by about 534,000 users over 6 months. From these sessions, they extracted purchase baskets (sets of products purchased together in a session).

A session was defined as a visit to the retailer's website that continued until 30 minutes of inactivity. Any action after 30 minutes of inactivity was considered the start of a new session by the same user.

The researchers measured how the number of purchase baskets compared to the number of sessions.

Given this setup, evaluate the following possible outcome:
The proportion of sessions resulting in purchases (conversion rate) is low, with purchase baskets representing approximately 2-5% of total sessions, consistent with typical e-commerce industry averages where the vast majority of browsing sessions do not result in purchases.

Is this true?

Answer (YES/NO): NO